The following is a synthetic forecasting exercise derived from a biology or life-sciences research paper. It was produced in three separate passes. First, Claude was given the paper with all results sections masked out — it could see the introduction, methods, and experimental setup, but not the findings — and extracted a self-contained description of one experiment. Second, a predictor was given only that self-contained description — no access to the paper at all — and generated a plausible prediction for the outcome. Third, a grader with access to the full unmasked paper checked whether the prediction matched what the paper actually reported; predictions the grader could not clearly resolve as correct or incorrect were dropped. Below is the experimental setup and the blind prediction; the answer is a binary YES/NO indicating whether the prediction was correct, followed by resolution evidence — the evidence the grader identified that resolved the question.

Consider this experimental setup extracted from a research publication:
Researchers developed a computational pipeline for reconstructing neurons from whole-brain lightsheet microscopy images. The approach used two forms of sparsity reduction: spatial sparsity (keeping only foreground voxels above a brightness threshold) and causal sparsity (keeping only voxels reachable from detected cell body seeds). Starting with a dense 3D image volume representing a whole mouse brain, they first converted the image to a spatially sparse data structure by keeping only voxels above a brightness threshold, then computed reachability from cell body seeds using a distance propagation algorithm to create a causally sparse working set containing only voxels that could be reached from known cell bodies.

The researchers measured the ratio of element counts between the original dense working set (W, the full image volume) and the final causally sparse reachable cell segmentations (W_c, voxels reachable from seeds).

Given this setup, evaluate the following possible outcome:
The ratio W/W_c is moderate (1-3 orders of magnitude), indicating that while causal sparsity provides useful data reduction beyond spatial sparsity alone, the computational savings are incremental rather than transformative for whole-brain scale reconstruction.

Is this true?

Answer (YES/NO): NO